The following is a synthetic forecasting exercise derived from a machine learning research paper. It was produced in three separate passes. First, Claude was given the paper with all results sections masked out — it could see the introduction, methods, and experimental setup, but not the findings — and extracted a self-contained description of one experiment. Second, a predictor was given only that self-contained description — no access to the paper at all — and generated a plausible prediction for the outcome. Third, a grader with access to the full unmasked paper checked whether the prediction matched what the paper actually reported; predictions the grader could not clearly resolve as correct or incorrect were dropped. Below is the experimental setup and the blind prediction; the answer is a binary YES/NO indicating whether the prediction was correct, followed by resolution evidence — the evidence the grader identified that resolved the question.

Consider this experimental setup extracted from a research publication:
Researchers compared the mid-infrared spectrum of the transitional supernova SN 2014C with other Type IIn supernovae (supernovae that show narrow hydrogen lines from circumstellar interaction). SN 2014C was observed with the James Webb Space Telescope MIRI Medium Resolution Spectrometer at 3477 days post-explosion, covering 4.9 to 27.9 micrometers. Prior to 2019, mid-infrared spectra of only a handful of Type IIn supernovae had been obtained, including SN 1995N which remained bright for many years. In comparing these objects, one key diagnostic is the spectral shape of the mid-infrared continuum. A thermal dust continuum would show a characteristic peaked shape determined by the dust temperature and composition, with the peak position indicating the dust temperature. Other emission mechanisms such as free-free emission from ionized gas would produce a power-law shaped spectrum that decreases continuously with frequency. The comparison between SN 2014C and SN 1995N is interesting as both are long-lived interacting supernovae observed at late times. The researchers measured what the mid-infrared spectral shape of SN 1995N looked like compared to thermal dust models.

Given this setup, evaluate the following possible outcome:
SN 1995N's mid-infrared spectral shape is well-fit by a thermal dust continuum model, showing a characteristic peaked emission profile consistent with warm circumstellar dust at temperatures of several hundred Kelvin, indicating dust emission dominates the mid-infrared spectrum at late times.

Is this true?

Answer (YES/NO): NO